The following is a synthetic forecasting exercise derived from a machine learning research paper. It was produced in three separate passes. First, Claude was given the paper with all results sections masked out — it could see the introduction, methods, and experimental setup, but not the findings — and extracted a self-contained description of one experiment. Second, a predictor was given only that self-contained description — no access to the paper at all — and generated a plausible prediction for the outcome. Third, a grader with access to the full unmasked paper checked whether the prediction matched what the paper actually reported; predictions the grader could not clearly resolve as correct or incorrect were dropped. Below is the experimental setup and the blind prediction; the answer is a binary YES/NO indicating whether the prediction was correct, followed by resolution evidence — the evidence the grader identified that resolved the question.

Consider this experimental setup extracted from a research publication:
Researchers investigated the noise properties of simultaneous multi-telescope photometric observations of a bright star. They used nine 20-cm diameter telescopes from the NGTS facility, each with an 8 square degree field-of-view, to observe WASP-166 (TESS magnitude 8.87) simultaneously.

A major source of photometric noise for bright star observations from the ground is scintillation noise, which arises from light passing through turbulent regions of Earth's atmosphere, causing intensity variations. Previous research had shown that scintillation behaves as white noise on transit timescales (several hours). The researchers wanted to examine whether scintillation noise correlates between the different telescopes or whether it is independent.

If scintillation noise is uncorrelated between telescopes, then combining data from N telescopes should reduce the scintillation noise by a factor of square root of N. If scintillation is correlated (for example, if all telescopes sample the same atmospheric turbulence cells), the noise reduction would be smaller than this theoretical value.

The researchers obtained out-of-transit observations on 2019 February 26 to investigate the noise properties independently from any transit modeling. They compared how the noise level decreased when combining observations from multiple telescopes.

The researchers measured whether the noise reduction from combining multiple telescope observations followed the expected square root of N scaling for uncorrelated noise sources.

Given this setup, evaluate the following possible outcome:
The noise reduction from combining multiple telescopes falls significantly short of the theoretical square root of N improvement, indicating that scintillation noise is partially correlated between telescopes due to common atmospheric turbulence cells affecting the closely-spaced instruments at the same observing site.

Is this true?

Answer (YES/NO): NO